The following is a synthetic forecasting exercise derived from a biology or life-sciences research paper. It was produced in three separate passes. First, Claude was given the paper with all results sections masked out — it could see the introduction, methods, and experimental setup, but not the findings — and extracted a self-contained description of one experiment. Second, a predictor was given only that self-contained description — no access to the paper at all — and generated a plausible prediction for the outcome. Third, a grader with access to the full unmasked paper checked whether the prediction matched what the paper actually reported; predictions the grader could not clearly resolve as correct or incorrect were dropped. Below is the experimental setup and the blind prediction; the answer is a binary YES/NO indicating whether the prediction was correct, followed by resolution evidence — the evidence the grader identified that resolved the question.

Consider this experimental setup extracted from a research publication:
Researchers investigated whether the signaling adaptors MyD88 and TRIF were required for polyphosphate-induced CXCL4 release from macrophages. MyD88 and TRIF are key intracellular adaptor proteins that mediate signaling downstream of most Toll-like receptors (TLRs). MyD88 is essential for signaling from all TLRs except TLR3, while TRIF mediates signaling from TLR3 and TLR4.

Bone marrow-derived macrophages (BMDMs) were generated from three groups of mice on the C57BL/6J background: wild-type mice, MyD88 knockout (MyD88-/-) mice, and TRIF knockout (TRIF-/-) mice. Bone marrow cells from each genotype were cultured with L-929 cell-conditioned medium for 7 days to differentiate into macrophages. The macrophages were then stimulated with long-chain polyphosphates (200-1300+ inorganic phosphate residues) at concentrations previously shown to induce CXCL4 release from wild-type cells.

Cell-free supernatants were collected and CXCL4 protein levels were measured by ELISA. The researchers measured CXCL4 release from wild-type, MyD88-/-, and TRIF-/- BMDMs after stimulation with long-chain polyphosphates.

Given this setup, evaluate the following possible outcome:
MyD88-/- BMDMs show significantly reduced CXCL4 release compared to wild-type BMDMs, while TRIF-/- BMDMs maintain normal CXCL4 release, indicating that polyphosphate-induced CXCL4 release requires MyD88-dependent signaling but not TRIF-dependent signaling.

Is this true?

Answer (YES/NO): NO